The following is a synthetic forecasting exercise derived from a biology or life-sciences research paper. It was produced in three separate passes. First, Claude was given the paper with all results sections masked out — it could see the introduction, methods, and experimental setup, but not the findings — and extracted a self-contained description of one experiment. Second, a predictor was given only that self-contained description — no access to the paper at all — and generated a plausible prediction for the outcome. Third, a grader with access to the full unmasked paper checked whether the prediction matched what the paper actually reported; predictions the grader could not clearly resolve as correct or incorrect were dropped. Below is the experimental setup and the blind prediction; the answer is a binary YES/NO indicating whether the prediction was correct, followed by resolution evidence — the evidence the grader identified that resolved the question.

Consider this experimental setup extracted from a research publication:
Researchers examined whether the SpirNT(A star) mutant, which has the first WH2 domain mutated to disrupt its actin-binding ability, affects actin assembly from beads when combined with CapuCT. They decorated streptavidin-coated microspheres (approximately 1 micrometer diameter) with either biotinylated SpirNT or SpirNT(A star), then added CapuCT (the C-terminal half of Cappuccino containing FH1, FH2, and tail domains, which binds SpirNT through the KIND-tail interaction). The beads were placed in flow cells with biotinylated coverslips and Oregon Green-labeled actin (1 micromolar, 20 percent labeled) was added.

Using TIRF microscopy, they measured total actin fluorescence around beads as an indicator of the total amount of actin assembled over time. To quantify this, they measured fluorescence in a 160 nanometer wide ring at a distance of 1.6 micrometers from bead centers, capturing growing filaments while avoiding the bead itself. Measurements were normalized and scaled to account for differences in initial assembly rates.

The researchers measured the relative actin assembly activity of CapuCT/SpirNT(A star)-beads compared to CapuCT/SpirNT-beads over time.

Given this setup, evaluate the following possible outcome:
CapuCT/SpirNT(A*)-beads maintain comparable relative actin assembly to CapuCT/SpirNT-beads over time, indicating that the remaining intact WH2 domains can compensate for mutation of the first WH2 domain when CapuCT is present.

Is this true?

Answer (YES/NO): NO